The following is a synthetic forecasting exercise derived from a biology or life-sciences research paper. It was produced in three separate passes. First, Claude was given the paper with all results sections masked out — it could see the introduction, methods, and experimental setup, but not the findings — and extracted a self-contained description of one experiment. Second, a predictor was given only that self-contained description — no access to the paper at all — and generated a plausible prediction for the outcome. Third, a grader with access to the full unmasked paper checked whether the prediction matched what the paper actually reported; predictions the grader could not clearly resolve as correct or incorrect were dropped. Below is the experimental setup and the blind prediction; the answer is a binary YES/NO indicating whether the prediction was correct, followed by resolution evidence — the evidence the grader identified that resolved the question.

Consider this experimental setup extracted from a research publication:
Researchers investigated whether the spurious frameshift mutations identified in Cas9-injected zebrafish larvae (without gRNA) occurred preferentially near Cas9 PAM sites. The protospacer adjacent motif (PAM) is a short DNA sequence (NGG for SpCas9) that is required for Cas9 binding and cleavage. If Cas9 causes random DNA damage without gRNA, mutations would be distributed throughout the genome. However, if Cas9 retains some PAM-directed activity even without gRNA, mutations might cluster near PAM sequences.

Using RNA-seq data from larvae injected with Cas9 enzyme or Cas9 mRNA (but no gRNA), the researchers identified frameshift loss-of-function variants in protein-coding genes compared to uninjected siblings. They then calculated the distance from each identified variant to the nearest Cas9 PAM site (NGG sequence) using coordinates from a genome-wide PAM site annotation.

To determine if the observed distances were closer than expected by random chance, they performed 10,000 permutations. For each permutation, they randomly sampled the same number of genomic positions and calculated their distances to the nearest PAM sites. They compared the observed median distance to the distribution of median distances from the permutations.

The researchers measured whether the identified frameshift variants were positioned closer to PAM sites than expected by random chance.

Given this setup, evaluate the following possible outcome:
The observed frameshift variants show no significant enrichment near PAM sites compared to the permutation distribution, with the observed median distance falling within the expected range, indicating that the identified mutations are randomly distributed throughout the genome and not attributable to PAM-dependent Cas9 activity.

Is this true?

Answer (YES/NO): NO